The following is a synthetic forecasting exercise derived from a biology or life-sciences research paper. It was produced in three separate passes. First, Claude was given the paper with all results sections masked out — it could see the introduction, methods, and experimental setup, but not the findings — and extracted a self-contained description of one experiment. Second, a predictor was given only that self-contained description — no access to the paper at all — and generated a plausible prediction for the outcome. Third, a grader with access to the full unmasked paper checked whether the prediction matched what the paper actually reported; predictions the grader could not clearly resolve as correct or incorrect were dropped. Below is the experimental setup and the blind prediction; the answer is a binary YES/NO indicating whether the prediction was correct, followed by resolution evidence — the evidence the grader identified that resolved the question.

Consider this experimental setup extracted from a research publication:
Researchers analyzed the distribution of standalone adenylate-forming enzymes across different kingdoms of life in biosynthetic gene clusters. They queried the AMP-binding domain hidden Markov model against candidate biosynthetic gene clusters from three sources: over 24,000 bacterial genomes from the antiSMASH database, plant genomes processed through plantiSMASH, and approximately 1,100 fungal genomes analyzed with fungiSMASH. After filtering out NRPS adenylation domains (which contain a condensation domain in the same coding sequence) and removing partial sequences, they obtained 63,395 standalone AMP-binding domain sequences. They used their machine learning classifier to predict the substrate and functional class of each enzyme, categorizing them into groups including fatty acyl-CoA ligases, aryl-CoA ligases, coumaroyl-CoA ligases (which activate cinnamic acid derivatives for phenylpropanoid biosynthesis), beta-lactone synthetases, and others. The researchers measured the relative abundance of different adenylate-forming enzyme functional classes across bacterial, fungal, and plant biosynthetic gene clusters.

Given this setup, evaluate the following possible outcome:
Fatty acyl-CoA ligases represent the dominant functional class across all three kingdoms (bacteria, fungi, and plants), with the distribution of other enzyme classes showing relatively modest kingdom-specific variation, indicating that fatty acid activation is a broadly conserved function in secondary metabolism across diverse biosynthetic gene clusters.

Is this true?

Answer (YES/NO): NO